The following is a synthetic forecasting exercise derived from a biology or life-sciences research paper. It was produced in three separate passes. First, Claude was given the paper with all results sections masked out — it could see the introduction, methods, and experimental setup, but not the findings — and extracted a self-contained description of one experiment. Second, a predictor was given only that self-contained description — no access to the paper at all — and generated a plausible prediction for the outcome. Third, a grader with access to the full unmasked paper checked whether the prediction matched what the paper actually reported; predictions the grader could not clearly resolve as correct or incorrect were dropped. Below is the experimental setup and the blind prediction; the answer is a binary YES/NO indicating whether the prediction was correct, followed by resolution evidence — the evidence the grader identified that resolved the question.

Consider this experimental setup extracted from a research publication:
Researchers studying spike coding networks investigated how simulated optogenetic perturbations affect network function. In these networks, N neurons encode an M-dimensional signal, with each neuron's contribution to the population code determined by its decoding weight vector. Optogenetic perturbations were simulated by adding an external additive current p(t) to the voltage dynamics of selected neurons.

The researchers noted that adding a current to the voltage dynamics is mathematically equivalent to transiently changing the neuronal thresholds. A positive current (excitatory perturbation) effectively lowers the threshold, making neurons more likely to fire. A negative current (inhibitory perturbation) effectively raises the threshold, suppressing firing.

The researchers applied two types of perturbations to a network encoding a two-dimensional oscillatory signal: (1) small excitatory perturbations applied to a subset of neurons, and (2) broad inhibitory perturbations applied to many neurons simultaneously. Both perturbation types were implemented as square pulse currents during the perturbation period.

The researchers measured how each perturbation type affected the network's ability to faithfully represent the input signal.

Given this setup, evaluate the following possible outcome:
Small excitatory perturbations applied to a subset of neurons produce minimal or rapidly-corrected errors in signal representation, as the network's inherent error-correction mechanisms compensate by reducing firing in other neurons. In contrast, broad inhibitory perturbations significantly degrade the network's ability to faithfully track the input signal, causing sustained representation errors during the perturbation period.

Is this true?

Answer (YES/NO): NO